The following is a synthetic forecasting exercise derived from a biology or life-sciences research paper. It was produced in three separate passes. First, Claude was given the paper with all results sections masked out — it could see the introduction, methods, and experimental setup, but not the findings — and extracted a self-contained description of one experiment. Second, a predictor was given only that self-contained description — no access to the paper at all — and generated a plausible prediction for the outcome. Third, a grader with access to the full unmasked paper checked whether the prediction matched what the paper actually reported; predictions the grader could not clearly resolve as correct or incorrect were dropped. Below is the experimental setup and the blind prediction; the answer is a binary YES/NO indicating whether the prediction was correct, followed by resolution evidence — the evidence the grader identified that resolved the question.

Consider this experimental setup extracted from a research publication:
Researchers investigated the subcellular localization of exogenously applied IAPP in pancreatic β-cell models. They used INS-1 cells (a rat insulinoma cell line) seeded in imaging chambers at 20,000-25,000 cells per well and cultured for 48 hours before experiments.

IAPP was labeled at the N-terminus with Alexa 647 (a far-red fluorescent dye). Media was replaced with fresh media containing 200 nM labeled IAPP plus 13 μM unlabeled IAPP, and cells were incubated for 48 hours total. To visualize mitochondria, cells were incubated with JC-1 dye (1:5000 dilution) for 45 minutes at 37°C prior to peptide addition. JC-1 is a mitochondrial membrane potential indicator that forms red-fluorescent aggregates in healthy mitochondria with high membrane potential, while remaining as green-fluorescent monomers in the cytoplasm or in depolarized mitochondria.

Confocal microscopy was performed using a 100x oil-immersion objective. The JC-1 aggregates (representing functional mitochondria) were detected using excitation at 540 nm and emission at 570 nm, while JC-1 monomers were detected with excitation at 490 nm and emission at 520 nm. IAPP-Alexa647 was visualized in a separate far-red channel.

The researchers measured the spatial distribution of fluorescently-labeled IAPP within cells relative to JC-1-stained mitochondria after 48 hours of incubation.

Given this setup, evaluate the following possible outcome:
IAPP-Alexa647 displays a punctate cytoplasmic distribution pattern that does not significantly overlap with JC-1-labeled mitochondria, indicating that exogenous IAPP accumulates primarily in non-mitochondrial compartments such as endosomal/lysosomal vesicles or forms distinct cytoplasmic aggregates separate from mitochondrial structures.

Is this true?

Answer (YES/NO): NO